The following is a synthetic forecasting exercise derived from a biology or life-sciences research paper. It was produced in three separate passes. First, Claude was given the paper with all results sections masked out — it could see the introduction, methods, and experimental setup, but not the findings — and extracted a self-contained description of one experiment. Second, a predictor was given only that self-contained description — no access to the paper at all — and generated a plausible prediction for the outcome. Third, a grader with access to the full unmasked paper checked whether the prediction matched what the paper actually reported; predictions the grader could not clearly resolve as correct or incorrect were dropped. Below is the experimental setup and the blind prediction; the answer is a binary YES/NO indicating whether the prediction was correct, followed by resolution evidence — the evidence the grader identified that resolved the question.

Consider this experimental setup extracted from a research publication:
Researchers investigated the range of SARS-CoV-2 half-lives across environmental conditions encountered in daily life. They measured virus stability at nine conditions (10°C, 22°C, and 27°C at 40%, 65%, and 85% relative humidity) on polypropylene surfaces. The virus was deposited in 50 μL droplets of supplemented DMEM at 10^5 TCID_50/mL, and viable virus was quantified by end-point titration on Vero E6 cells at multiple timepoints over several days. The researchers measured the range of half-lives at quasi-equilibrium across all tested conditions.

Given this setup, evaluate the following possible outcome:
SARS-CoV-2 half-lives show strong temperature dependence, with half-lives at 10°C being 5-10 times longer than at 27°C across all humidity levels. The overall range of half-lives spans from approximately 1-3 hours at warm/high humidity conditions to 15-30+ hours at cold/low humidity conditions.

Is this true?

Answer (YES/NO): NO